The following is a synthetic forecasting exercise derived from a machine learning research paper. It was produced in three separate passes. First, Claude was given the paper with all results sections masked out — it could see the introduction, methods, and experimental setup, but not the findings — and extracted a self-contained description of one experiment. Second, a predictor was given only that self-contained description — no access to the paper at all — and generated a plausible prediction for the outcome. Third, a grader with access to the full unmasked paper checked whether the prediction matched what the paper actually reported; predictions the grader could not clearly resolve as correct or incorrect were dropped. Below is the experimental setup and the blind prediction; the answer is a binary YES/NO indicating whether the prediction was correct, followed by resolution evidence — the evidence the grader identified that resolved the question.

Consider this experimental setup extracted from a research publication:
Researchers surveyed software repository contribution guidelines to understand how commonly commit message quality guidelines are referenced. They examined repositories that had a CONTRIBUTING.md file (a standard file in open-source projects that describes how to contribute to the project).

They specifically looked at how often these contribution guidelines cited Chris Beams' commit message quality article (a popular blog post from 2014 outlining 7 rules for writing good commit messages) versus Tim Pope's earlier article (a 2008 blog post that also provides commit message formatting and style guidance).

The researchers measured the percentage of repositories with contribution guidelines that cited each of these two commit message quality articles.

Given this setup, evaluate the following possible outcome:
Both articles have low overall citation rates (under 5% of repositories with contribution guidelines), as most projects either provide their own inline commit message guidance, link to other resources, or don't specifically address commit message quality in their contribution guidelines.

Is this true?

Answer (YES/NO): NO